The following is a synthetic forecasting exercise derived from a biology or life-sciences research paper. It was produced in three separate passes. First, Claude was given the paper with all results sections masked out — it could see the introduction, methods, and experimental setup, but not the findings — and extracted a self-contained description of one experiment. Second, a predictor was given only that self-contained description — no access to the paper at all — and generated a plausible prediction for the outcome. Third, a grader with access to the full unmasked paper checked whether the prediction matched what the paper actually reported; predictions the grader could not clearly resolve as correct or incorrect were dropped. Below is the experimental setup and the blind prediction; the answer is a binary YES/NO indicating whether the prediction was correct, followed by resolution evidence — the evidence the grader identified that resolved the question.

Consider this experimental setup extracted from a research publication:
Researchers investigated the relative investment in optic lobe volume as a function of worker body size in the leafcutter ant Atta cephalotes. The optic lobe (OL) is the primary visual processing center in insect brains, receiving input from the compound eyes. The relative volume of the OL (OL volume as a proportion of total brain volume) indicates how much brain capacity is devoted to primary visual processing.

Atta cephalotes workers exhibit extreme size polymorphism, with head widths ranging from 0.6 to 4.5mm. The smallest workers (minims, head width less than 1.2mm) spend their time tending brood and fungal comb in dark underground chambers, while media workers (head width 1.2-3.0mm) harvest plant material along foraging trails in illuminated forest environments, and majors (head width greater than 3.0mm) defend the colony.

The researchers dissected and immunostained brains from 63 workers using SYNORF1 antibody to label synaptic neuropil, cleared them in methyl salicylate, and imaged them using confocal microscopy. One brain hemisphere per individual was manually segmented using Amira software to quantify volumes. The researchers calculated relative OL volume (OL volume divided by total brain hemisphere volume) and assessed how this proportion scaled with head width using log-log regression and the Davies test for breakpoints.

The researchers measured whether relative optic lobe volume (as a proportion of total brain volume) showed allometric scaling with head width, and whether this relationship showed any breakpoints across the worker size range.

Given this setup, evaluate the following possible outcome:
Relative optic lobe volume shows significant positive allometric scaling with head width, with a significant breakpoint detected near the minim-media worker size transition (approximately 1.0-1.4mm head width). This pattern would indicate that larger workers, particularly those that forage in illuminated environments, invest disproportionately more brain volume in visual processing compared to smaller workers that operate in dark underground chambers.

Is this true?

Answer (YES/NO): NO